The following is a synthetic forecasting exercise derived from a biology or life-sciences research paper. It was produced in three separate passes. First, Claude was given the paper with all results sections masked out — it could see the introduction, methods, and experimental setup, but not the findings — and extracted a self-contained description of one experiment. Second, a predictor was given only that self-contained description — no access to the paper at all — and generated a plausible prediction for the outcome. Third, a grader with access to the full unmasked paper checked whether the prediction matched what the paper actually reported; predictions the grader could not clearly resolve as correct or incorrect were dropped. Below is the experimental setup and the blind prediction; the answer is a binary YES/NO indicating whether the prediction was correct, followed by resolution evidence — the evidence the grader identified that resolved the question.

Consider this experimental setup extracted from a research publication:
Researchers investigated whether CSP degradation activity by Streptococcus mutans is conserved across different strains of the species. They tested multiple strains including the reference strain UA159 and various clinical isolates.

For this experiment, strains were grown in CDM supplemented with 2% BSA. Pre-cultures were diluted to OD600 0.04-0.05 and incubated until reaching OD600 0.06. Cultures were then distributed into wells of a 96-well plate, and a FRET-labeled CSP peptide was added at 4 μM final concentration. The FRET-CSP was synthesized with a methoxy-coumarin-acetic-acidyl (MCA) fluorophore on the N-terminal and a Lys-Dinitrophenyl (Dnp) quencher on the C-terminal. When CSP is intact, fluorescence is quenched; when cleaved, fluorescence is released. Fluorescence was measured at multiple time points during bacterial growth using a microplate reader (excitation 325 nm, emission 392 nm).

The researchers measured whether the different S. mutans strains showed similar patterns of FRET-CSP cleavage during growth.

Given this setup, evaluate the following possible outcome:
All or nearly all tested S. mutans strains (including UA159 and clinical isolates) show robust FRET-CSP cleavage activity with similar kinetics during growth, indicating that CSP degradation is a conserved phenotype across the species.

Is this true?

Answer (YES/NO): NO